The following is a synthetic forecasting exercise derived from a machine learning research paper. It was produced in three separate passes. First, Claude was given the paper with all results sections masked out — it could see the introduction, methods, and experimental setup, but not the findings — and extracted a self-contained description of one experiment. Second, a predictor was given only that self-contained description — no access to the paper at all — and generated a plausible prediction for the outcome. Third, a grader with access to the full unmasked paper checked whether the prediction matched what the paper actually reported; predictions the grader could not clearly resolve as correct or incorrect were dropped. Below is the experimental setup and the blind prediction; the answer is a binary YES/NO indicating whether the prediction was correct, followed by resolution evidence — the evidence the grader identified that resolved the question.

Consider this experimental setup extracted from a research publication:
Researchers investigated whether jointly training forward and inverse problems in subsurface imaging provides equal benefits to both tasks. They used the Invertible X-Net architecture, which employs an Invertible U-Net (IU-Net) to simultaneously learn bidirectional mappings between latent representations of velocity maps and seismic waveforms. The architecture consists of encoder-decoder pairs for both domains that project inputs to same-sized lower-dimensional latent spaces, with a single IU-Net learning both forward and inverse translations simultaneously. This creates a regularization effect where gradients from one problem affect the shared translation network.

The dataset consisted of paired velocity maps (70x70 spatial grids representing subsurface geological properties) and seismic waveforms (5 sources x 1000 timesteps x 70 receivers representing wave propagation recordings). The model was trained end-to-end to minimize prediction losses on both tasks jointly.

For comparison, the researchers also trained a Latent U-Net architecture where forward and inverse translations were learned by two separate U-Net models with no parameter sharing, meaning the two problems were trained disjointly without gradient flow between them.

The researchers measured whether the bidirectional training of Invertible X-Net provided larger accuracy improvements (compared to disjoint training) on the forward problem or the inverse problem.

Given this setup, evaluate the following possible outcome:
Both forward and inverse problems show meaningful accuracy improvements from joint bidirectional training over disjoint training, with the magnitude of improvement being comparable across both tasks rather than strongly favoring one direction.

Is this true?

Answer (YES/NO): NO